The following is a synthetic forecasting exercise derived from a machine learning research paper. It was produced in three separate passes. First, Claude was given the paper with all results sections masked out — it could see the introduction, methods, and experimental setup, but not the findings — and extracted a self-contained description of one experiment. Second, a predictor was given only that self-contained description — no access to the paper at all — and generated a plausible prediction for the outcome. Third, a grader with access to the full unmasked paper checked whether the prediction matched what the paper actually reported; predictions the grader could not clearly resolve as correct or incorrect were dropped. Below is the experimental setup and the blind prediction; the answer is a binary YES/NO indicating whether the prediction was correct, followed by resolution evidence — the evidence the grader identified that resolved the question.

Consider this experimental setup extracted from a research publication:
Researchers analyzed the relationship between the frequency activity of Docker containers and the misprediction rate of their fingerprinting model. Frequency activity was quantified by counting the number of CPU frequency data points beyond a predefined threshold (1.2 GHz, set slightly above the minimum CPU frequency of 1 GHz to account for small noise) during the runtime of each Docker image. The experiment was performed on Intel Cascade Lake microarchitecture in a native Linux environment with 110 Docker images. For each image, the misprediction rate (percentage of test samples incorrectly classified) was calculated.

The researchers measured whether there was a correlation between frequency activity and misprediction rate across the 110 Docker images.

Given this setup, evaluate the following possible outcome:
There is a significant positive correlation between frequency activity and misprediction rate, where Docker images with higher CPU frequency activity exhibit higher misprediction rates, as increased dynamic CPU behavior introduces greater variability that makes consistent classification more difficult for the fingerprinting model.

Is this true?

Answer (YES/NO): NO